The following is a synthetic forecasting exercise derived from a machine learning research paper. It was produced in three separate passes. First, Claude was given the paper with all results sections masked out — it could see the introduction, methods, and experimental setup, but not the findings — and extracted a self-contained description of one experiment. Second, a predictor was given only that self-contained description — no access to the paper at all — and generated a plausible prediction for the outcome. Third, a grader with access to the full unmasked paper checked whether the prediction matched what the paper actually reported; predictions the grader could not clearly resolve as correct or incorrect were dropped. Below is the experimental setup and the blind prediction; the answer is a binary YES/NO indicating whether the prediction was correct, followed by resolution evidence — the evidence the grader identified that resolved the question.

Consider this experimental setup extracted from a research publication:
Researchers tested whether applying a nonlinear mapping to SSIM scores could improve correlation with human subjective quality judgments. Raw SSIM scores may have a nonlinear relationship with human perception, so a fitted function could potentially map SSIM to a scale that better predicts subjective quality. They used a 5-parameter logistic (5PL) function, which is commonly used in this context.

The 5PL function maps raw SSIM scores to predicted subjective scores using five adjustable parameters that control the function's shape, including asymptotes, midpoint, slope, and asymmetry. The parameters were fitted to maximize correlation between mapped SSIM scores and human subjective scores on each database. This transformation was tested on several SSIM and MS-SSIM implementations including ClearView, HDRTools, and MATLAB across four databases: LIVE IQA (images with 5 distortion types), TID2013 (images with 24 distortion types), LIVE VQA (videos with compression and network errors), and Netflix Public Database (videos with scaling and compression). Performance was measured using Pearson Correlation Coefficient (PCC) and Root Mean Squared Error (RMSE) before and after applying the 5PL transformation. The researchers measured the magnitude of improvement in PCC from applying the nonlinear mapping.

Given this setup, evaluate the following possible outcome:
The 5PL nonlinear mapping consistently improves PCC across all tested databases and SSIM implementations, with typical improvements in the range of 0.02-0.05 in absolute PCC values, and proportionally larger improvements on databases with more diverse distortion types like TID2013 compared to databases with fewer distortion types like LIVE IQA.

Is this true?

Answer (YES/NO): NO